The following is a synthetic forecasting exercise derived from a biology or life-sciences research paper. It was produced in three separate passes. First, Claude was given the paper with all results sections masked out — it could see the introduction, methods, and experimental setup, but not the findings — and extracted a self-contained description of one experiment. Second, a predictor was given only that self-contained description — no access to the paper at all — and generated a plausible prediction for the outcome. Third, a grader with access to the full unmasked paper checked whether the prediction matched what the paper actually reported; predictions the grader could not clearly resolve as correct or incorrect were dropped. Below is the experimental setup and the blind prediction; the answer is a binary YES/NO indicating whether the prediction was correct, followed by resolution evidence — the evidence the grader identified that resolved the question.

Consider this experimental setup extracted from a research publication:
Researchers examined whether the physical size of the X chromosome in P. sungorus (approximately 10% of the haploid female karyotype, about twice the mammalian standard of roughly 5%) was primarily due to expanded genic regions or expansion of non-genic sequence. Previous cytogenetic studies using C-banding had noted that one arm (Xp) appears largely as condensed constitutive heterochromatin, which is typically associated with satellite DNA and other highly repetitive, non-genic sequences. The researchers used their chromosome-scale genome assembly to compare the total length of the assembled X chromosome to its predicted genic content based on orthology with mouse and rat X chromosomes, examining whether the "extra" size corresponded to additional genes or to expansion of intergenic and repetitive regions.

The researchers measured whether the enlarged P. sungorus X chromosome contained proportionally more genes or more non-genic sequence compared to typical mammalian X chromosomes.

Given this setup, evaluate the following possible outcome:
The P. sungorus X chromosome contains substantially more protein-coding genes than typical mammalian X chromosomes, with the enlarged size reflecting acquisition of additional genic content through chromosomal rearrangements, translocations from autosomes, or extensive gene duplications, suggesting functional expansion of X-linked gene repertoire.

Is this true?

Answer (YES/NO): NO